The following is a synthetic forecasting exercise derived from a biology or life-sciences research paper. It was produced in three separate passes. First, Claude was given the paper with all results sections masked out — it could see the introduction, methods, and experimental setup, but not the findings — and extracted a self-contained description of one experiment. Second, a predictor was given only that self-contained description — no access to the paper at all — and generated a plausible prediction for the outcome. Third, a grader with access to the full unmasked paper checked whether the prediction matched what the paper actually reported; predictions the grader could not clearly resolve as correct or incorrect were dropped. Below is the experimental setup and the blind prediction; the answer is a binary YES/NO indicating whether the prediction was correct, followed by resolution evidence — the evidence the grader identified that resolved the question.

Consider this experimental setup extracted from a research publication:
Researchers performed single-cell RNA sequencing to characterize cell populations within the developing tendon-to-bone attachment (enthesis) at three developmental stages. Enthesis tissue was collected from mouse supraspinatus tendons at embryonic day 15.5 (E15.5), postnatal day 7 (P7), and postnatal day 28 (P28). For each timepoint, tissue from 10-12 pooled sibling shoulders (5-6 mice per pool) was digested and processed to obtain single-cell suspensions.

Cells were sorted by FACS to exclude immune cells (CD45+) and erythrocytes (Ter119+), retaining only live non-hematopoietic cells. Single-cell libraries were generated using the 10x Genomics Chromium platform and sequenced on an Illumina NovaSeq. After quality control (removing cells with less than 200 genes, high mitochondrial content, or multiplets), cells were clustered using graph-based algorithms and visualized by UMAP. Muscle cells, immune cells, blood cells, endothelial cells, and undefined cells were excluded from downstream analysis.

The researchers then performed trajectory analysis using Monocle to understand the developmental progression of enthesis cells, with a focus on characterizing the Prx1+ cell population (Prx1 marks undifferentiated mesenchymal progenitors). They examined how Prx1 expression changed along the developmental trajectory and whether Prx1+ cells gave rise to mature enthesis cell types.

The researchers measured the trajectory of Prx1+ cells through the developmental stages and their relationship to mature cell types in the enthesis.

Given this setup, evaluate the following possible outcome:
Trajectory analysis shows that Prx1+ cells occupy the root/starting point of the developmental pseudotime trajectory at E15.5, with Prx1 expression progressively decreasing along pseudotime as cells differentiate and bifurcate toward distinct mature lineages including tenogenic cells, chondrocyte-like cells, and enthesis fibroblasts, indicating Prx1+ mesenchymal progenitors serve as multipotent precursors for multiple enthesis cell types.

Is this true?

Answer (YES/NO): NO